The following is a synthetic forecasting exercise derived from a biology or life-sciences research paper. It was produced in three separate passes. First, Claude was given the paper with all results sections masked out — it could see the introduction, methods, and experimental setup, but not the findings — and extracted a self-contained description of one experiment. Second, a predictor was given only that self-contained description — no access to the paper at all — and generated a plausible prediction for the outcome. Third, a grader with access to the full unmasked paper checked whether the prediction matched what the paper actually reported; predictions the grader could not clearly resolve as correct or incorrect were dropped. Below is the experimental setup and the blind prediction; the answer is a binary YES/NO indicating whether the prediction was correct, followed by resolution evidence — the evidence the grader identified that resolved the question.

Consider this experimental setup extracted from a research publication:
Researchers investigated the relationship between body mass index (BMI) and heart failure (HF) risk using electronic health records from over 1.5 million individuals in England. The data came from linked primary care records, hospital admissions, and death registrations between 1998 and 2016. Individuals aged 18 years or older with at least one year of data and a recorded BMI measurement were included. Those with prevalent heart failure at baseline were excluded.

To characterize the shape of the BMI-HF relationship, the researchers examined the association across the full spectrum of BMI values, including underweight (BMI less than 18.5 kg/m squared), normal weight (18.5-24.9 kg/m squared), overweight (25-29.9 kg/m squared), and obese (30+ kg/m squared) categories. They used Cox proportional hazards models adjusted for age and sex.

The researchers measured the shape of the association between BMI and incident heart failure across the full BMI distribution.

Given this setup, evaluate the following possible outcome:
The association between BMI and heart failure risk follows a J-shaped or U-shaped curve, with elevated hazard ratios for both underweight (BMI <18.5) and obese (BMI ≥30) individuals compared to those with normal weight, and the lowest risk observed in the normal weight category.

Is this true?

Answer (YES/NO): YES